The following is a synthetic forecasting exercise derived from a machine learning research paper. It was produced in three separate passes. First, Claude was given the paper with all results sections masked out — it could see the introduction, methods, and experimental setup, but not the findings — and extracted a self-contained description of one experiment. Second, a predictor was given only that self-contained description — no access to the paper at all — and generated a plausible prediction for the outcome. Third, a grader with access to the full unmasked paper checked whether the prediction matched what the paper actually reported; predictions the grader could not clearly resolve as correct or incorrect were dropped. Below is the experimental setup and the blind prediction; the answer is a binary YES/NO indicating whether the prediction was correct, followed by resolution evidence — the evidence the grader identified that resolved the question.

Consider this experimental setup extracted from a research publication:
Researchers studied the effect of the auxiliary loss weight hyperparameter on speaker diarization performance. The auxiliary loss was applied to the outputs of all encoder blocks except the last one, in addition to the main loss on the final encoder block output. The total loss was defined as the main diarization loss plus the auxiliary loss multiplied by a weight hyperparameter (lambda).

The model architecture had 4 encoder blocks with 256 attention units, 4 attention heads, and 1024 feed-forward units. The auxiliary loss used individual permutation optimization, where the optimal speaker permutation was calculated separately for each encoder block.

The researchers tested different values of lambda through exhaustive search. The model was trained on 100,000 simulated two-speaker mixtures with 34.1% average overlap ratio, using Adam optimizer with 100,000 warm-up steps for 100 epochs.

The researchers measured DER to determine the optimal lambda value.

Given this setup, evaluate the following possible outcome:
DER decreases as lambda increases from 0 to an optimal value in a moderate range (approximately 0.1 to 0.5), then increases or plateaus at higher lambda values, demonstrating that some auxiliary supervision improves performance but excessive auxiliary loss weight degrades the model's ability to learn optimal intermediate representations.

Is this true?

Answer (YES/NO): NO